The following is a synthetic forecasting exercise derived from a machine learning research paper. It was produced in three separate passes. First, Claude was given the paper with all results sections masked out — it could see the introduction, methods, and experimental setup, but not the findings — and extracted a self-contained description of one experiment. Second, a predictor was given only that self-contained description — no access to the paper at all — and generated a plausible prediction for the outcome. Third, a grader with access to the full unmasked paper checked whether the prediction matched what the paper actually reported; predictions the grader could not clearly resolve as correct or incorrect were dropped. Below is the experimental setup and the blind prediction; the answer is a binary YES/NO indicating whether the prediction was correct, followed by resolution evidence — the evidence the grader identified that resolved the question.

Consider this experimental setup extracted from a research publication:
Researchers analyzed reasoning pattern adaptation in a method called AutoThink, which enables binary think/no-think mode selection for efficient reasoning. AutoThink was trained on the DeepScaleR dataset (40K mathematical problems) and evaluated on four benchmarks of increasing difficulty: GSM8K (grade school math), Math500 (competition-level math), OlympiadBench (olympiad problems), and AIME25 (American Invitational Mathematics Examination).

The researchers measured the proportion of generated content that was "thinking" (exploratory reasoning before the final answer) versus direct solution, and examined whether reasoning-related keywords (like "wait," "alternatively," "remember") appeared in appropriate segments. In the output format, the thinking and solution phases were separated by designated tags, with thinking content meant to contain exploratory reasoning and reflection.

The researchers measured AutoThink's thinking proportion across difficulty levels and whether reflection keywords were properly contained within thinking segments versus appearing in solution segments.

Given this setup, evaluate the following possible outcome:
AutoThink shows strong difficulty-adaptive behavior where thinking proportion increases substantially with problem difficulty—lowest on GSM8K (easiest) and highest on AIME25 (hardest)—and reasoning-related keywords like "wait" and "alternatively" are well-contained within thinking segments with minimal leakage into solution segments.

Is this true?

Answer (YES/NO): NO